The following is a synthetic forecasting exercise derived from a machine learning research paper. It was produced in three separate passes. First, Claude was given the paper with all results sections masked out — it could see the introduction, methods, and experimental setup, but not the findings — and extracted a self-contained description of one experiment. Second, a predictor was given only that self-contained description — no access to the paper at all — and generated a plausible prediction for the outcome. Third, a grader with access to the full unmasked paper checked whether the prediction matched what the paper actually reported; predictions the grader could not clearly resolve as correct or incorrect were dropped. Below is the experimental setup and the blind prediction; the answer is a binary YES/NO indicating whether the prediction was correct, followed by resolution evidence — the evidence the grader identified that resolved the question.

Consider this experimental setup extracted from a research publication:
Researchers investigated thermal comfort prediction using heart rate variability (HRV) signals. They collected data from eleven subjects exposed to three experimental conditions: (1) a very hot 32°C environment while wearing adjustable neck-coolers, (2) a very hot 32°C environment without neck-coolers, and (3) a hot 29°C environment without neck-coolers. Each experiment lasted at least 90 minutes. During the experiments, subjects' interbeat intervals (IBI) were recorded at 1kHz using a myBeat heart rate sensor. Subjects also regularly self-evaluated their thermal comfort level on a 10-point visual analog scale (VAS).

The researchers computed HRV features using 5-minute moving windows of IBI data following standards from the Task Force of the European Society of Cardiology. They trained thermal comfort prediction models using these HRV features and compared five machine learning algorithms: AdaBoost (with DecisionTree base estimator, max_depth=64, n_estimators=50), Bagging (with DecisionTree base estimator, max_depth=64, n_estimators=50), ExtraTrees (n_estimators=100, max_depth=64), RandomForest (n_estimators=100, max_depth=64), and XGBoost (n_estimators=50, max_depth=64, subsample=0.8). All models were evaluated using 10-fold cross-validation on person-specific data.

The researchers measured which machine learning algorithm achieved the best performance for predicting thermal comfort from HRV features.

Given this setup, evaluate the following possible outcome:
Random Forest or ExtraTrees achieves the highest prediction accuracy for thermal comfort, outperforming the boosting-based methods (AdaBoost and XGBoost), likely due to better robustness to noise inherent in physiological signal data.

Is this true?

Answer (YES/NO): YES